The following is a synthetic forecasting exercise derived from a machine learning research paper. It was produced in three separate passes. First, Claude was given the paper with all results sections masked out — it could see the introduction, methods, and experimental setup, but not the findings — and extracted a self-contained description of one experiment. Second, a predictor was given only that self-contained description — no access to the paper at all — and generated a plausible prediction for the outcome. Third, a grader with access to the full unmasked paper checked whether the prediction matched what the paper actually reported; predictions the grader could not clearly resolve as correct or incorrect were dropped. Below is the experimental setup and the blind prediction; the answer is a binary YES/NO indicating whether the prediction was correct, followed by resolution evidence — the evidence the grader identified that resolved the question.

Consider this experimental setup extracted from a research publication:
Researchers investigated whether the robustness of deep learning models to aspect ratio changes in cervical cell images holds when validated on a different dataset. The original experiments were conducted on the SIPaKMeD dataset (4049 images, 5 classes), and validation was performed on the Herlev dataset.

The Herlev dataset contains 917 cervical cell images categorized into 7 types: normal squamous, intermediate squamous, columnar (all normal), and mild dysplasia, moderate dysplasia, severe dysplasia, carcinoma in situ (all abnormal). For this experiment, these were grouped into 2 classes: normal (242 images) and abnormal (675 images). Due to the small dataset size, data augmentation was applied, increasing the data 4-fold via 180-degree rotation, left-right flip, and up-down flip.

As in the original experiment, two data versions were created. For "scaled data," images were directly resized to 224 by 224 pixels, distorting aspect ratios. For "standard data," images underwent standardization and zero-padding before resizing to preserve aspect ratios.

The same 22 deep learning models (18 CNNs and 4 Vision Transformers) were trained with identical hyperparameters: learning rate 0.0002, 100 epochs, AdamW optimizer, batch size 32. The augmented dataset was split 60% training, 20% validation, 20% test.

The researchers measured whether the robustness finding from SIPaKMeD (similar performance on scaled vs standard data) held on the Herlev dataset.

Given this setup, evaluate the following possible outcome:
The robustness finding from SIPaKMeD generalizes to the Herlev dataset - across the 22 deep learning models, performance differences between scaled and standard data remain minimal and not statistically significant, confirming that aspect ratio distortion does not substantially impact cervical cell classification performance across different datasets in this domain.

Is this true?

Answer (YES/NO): YES